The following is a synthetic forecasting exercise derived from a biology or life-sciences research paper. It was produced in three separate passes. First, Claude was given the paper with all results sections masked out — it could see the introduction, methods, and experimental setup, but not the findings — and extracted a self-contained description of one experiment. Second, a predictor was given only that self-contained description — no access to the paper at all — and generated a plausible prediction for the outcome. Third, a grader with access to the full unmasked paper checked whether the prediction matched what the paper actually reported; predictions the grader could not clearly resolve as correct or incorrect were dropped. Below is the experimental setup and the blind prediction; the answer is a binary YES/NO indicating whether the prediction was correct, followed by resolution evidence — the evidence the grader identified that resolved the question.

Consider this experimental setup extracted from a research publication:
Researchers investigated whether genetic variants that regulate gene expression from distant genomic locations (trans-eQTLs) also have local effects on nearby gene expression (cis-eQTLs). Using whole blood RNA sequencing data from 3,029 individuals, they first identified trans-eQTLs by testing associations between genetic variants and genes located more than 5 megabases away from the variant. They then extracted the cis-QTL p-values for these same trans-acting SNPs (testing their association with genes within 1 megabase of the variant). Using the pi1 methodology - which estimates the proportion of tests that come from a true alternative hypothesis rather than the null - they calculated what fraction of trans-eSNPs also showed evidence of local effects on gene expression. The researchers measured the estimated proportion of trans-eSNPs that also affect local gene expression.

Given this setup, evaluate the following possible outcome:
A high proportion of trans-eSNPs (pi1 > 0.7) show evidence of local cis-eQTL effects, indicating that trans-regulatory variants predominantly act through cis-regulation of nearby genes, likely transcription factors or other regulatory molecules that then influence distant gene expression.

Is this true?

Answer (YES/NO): YES